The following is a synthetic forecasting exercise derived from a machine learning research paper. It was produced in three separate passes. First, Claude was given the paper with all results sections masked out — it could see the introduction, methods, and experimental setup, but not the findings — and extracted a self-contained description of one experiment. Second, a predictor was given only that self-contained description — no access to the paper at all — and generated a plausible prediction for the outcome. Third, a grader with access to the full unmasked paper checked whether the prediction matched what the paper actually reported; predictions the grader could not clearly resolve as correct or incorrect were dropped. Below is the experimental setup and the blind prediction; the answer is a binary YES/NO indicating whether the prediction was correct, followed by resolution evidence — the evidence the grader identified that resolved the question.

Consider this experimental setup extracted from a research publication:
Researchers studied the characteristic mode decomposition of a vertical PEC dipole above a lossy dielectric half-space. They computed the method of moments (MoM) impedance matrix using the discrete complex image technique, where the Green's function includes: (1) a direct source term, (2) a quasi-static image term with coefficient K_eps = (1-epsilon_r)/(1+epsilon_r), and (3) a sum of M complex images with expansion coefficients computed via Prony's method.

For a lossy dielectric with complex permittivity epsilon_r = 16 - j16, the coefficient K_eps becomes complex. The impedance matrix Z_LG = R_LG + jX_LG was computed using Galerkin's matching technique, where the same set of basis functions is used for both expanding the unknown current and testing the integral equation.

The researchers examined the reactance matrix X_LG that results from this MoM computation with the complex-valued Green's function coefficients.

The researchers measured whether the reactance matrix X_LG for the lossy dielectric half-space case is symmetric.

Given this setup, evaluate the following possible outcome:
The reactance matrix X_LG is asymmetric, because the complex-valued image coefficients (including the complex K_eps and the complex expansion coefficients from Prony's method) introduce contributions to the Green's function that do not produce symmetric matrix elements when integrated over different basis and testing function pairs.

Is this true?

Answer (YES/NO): NO